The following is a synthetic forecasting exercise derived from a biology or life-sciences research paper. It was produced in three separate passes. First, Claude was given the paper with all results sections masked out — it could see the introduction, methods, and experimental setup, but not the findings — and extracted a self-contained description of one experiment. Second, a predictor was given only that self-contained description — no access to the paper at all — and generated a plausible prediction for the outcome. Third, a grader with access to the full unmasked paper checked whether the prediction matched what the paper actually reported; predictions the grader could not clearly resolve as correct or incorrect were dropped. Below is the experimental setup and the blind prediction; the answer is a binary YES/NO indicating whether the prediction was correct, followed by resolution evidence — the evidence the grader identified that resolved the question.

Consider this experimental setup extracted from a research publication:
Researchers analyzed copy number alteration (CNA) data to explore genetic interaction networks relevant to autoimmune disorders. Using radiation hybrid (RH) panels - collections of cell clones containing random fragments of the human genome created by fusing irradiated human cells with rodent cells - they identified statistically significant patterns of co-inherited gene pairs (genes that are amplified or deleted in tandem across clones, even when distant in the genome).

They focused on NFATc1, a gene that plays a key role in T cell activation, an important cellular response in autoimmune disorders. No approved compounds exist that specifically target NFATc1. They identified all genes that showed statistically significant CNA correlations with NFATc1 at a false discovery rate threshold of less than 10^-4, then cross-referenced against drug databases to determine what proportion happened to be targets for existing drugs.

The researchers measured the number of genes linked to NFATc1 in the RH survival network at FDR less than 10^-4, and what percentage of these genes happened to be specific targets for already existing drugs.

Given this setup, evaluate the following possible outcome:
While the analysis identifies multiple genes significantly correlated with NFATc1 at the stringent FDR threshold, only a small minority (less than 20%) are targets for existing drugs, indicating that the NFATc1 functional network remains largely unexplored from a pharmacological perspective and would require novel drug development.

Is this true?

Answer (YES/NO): YES